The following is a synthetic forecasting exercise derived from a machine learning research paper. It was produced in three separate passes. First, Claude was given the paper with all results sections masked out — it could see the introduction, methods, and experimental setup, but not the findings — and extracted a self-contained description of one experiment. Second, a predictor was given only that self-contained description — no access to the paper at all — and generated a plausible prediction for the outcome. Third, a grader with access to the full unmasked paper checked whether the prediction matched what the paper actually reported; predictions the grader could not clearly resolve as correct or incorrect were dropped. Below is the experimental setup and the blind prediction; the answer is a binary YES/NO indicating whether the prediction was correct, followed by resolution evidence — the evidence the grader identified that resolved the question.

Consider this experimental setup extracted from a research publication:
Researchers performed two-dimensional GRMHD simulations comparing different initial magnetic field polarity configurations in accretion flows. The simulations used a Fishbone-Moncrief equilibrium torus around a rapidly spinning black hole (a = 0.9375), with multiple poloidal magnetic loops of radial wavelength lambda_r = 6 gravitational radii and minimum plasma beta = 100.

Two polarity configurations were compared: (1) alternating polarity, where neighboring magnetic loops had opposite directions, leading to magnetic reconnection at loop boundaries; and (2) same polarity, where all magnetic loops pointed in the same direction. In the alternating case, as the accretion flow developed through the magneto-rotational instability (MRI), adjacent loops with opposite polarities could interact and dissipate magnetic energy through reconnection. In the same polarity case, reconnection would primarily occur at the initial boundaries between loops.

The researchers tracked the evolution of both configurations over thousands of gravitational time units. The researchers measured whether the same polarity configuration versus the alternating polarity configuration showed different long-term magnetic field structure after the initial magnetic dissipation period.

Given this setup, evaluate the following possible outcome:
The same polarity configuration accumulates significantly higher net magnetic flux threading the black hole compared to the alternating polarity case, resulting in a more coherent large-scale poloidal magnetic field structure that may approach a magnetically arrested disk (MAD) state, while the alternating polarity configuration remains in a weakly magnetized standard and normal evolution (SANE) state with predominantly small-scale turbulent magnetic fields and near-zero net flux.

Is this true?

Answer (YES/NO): NO